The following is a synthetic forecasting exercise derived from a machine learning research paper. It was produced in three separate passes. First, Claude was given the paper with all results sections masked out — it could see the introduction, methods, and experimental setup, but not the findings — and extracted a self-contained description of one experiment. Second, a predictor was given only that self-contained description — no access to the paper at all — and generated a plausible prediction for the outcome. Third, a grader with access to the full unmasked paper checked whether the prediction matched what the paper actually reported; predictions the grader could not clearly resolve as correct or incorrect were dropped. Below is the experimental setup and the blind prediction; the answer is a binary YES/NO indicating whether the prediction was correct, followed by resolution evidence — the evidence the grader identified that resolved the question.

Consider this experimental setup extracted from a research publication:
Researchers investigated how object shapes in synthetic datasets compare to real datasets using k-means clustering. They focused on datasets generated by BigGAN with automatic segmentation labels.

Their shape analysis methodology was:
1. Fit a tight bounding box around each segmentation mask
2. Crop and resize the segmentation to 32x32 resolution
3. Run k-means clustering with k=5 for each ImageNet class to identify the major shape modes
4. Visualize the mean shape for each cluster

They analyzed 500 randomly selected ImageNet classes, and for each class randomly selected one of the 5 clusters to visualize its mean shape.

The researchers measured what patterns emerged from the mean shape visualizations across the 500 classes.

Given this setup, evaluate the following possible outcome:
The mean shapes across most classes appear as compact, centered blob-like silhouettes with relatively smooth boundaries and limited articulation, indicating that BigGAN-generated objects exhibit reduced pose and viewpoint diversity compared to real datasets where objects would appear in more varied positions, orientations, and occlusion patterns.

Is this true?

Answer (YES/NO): NO